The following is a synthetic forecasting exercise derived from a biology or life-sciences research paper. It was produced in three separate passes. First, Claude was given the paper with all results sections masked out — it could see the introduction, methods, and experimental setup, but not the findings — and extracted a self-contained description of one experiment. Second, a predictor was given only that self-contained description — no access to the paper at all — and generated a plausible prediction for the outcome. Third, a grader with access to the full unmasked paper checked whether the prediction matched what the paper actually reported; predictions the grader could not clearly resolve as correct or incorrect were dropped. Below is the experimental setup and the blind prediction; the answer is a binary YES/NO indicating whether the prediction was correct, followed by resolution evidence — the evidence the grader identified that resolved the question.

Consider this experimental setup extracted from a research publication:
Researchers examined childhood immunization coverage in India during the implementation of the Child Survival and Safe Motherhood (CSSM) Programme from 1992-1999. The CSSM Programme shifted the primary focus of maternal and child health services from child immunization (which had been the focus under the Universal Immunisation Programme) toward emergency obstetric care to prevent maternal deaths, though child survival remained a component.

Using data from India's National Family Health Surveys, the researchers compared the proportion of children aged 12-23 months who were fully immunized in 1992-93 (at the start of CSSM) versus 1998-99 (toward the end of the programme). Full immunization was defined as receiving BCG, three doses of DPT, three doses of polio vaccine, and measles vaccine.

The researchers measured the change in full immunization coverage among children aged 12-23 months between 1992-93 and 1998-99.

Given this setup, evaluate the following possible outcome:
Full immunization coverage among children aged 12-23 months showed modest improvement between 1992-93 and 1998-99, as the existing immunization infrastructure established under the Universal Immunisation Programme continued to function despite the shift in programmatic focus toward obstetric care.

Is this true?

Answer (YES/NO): YES